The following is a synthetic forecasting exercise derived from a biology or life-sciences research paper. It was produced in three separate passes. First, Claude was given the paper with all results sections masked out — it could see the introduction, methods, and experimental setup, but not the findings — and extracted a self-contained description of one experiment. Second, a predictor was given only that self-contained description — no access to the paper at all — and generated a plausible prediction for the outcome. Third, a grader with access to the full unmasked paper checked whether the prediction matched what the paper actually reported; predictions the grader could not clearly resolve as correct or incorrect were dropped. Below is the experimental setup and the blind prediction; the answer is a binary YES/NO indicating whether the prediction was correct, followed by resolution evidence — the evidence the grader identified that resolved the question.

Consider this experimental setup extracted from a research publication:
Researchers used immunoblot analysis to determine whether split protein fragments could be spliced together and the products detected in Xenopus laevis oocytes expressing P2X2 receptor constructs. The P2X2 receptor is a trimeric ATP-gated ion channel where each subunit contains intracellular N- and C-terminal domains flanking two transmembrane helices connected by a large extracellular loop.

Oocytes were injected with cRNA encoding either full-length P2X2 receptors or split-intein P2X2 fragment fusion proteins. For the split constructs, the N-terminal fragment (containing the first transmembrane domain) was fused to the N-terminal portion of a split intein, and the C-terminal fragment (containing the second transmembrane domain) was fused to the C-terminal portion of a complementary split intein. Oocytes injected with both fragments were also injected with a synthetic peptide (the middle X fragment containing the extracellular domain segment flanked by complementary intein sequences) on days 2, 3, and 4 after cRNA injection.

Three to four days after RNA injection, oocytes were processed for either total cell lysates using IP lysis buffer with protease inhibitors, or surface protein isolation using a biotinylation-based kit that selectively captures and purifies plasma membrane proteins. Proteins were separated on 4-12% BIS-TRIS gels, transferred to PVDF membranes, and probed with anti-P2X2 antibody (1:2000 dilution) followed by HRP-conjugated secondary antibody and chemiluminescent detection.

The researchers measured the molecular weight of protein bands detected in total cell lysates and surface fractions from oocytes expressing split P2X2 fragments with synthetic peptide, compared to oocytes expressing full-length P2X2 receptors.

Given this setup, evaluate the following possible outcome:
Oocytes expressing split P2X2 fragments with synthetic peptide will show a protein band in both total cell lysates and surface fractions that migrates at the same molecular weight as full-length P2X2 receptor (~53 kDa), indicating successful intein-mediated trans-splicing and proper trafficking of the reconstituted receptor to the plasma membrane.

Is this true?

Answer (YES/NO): NO